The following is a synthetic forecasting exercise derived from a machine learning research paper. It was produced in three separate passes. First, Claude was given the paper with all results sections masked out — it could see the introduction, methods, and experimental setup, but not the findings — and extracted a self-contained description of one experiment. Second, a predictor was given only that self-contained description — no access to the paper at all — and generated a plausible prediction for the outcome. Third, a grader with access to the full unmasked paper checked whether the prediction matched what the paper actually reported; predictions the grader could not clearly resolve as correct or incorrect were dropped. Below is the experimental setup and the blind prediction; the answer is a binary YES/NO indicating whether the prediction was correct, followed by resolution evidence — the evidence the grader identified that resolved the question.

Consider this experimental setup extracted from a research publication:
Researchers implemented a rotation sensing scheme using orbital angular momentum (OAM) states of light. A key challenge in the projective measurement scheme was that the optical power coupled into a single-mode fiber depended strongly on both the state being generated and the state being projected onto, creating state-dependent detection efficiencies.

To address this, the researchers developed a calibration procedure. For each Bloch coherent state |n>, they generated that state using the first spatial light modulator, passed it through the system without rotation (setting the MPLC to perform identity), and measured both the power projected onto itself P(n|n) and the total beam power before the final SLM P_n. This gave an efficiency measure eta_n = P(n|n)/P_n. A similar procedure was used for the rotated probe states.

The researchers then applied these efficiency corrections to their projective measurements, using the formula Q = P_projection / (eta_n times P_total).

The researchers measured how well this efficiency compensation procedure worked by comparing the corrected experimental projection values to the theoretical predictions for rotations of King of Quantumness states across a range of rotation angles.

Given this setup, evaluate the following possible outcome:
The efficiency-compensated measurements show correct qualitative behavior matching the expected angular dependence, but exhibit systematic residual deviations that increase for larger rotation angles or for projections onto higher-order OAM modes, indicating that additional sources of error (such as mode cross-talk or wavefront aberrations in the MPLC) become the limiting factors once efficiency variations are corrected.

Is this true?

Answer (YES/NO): NO